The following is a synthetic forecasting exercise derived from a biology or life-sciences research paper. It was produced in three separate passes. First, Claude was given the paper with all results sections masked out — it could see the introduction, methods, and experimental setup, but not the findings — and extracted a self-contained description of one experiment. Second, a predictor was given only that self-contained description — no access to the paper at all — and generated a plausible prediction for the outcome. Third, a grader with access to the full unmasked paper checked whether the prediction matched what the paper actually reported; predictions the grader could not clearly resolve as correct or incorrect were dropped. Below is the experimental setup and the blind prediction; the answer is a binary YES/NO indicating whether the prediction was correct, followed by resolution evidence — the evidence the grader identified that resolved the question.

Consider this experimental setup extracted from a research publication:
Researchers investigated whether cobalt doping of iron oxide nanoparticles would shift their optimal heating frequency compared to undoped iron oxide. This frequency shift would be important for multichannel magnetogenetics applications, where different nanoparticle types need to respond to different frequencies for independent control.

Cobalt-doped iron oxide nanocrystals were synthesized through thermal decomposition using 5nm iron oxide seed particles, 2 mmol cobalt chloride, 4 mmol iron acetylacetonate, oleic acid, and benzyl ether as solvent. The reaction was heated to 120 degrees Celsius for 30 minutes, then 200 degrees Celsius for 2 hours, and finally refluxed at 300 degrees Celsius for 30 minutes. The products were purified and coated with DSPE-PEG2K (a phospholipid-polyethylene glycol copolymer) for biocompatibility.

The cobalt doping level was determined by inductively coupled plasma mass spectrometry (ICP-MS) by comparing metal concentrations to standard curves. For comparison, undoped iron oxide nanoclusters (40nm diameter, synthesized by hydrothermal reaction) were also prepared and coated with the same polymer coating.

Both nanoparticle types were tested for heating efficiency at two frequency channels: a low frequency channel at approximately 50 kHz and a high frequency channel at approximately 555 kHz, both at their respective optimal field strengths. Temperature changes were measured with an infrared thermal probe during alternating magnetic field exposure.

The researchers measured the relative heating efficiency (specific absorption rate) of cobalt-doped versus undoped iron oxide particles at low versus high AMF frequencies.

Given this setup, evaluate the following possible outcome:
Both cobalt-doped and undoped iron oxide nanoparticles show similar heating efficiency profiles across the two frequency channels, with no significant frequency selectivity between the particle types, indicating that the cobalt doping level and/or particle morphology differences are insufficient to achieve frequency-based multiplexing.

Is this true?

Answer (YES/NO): NO